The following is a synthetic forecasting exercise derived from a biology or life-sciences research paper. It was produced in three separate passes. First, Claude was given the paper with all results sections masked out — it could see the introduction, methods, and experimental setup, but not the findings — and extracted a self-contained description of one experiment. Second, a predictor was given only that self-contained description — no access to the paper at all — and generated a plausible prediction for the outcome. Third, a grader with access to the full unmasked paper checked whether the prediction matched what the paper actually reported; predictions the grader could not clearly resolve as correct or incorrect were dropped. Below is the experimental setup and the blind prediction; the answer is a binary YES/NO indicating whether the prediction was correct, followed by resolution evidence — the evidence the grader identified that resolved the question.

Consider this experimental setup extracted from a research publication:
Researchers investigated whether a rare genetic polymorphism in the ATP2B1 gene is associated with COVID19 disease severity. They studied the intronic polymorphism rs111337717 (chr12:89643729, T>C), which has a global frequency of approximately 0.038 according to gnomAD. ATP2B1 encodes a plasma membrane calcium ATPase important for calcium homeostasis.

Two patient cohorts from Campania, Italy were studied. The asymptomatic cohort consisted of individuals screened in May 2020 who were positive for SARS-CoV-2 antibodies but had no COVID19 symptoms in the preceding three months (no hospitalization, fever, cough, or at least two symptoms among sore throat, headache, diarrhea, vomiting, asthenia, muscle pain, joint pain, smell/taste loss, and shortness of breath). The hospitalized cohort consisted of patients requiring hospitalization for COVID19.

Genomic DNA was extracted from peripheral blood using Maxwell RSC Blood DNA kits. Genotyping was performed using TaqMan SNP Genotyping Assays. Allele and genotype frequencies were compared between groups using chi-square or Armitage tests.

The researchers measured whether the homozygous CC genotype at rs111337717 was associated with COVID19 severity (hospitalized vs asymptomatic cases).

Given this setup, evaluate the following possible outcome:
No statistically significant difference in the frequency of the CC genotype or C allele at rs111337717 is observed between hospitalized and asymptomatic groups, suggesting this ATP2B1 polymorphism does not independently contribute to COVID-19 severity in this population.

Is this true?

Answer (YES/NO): NO